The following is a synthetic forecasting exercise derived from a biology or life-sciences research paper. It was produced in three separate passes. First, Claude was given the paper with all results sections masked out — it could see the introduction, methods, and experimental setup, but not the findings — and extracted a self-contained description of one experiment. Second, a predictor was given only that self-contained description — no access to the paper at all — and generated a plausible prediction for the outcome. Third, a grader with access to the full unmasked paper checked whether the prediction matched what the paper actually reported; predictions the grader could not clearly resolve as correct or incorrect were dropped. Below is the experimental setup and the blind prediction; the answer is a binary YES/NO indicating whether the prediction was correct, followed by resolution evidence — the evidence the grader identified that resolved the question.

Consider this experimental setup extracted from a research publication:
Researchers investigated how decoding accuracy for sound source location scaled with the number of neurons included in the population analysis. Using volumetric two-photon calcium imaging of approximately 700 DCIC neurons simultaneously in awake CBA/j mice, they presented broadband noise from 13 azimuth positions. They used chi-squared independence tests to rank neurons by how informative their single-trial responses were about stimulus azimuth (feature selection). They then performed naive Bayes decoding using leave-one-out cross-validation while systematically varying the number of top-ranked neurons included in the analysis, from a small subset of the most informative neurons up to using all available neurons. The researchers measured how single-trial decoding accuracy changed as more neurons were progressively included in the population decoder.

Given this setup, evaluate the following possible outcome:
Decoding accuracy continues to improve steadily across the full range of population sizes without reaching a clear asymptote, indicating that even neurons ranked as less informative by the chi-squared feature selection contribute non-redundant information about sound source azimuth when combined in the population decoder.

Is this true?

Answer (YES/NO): NO